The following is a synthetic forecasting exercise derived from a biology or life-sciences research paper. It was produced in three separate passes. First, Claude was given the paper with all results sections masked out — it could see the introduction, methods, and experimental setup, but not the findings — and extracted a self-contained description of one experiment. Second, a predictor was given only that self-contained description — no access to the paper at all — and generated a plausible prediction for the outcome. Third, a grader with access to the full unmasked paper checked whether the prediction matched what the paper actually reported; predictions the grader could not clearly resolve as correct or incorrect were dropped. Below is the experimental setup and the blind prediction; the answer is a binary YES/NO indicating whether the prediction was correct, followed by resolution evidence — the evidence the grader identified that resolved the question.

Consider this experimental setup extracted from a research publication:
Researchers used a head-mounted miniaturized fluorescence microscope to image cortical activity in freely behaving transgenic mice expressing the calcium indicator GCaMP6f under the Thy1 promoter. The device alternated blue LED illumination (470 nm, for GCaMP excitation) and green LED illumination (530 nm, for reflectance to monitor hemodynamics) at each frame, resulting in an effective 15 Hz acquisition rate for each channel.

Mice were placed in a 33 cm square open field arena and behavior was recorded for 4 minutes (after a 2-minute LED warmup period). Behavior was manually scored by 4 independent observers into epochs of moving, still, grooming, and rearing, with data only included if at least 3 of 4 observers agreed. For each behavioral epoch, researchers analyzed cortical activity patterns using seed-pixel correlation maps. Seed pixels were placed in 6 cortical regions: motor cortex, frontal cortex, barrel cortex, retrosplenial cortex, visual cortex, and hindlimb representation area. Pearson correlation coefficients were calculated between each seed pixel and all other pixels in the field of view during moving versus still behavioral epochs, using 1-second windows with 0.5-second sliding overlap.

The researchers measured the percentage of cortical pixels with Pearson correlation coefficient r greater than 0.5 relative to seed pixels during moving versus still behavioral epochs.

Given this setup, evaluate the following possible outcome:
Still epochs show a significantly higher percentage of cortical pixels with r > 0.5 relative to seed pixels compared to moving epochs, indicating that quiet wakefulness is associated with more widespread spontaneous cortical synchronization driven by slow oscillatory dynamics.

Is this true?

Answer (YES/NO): NO